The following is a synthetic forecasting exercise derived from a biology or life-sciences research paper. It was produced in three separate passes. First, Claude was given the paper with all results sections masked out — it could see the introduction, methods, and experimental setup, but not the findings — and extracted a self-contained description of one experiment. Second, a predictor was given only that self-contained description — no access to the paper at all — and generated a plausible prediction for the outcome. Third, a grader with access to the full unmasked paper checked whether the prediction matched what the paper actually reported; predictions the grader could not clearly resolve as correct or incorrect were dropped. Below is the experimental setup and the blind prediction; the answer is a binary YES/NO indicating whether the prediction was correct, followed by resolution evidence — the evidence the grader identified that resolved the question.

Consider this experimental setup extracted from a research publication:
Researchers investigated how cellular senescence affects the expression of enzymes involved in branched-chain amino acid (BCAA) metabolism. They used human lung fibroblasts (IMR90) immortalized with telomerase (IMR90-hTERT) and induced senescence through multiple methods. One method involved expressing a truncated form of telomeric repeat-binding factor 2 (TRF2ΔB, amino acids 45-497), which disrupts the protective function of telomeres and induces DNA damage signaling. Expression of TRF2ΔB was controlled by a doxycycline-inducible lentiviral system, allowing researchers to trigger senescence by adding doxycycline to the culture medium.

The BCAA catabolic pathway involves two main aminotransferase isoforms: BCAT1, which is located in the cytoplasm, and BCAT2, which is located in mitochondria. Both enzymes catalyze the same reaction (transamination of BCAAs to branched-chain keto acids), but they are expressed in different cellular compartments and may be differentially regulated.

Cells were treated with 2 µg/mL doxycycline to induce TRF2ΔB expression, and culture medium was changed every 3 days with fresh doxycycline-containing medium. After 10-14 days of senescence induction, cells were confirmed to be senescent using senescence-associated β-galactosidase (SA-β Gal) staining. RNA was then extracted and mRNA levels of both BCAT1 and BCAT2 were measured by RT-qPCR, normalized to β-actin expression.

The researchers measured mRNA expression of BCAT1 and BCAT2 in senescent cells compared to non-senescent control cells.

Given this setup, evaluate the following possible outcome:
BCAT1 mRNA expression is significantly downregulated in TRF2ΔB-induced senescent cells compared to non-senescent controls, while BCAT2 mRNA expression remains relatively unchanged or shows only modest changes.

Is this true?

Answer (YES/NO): NO